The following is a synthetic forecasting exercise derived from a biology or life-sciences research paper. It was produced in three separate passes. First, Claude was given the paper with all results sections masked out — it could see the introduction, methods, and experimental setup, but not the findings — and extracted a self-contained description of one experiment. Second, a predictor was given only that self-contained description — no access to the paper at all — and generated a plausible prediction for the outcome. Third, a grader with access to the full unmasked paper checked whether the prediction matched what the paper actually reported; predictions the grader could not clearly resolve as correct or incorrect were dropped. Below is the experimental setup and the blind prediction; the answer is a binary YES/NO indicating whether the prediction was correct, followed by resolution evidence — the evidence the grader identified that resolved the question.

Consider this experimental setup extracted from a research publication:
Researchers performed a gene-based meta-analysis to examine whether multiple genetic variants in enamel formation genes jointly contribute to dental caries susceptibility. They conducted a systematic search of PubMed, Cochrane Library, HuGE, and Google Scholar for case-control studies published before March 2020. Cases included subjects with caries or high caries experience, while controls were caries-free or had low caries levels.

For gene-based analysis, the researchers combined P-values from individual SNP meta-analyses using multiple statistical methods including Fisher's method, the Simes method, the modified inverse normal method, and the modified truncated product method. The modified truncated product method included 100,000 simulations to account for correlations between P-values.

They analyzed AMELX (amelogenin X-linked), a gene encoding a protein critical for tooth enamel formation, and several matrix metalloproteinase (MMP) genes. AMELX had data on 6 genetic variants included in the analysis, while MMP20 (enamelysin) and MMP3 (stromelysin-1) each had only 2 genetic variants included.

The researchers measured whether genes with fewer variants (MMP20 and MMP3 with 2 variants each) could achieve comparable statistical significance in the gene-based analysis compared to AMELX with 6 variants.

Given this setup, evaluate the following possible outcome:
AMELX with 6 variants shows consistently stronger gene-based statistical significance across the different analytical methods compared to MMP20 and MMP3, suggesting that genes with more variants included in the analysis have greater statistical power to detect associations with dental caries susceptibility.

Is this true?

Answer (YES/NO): NO